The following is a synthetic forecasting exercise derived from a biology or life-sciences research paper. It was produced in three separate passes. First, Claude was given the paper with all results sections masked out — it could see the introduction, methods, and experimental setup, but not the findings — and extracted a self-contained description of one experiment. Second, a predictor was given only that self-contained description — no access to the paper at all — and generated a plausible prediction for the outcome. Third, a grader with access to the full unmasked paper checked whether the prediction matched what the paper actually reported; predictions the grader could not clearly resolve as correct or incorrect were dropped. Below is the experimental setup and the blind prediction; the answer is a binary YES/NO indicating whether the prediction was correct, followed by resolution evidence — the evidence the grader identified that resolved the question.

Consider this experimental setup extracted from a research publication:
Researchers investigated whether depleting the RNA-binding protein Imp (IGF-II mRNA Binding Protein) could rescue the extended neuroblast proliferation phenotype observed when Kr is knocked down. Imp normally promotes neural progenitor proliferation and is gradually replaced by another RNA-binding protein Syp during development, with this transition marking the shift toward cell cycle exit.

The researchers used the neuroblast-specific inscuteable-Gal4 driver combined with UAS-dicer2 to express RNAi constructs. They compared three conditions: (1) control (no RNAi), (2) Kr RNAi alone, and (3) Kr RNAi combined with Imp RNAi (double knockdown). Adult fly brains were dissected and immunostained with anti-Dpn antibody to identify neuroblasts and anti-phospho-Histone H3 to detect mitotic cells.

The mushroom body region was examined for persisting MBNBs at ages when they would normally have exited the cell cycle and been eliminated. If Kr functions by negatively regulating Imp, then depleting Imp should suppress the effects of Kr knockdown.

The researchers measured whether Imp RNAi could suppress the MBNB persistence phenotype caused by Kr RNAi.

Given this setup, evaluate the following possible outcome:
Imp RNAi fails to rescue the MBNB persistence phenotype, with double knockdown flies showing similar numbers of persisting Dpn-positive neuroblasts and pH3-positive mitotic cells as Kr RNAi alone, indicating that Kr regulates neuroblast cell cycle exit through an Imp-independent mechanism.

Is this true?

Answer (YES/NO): NO